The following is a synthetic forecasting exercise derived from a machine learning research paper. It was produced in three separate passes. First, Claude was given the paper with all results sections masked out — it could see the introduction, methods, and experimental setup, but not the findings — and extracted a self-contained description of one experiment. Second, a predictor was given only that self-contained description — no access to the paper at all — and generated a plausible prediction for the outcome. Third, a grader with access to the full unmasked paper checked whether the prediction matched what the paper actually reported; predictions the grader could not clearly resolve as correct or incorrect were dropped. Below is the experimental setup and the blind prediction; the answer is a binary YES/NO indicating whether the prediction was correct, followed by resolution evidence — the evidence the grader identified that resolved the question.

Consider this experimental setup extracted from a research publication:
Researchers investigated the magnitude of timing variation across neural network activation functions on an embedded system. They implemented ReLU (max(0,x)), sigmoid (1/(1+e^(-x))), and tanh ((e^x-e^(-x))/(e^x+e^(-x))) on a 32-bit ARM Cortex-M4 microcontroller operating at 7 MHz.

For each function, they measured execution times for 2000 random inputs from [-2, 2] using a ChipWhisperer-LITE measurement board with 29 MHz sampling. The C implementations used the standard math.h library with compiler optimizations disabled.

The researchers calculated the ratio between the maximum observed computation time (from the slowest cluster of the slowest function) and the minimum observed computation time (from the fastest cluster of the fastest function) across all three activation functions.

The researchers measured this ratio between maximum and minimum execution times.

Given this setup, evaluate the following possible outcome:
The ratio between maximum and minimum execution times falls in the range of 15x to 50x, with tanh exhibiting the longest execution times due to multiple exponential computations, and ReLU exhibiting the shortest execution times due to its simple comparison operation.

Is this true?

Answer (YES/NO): YES